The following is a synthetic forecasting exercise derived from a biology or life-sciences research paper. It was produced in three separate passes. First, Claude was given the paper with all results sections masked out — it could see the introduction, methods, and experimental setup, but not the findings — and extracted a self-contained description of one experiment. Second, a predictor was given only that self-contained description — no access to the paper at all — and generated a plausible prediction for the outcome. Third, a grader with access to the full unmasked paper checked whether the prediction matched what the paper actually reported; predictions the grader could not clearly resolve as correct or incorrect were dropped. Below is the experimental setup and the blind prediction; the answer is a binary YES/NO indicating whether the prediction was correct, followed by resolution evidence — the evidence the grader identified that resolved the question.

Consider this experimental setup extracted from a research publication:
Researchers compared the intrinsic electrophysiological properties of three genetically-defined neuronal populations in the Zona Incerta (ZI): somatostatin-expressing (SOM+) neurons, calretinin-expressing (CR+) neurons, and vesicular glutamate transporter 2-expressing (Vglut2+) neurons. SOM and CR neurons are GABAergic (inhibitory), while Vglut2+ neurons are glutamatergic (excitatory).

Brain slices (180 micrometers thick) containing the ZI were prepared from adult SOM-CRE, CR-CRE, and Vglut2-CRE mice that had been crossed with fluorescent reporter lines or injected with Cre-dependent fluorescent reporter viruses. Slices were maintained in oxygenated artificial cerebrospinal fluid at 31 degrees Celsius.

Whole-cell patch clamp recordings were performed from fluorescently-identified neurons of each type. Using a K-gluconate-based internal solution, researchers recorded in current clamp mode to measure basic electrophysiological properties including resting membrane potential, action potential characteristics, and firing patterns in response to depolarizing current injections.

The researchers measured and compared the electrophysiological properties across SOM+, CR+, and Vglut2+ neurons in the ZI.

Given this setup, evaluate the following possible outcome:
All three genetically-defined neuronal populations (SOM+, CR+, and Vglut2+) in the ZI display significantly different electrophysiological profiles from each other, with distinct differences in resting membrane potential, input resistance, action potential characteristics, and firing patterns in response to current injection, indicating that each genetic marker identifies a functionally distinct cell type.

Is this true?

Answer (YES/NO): NO